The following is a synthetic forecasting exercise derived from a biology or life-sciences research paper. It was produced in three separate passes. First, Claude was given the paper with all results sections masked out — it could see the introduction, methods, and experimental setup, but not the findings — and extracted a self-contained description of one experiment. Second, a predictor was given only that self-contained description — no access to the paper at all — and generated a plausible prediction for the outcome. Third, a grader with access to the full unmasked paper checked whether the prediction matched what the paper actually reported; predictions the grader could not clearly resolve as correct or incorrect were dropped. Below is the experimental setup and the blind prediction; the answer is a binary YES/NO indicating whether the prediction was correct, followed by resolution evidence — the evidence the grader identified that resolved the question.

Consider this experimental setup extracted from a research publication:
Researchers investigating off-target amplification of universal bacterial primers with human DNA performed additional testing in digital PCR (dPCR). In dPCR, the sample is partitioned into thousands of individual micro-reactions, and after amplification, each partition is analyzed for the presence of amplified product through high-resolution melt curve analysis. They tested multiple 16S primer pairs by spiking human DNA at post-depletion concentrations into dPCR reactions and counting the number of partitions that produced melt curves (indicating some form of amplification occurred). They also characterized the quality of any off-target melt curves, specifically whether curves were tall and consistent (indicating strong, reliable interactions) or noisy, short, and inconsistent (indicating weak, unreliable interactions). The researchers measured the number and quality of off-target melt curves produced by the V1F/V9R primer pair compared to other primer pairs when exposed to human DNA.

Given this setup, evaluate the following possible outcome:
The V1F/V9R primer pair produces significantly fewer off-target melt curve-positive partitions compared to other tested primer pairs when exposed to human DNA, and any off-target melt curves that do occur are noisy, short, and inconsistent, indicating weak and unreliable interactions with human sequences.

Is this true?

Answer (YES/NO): YES